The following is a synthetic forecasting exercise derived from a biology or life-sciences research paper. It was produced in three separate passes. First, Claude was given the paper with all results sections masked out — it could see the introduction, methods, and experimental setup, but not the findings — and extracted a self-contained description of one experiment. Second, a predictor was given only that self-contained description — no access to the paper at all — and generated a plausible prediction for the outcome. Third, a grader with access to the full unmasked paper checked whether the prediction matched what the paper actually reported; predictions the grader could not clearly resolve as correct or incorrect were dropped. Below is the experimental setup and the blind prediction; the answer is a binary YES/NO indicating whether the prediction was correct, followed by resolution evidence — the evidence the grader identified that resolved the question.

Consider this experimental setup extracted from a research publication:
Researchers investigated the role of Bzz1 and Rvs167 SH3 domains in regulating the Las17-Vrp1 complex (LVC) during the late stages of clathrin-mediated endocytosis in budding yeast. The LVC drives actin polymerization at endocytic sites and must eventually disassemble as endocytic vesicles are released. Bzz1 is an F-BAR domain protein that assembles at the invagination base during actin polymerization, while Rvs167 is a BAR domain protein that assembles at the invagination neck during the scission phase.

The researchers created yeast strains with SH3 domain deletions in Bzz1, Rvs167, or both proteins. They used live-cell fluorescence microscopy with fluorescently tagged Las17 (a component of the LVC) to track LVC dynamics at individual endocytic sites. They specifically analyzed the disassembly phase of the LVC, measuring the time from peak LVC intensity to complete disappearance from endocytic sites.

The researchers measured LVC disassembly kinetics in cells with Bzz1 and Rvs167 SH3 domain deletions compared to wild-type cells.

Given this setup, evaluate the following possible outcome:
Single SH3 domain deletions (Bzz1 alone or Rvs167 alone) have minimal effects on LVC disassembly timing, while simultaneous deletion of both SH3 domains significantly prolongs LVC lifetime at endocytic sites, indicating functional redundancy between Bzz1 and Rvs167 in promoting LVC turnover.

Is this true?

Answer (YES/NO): NO